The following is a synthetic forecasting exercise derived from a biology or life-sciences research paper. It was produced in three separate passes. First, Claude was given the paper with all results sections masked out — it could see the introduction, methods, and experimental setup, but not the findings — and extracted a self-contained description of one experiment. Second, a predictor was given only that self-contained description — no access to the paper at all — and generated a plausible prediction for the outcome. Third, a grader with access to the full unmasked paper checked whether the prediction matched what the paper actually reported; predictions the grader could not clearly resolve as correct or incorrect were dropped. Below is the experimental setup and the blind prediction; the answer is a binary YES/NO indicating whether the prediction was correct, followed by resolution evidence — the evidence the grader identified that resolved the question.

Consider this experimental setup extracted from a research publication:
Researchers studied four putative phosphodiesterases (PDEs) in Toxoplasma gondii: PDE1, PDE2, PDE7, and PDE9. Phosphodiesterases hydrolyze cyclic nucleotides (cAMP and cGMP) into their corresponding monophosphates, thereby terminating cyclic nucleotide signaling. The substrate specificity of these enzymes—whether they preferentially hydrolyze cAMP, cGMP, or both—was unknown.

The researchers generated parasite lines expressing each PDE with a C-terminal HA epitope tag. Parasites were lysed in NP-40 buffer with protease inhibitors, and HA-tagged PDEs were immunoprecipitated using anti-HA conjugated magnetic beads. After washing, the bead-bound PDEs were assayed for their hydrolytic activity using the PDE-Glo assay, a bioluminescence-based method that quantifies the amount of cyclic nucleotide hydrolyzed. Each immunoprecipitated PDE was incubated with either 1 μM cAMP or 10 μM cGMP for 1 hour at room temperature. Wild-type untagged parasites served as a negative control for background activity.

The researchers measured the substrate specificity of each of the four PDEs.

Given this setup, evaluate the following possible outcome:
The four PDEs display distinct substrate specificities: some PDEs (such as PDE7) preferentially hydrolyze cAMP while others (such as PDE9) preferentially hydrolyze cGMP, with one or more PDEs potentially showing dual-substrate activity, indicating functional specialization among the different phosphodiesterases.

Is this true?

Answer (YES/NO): NO